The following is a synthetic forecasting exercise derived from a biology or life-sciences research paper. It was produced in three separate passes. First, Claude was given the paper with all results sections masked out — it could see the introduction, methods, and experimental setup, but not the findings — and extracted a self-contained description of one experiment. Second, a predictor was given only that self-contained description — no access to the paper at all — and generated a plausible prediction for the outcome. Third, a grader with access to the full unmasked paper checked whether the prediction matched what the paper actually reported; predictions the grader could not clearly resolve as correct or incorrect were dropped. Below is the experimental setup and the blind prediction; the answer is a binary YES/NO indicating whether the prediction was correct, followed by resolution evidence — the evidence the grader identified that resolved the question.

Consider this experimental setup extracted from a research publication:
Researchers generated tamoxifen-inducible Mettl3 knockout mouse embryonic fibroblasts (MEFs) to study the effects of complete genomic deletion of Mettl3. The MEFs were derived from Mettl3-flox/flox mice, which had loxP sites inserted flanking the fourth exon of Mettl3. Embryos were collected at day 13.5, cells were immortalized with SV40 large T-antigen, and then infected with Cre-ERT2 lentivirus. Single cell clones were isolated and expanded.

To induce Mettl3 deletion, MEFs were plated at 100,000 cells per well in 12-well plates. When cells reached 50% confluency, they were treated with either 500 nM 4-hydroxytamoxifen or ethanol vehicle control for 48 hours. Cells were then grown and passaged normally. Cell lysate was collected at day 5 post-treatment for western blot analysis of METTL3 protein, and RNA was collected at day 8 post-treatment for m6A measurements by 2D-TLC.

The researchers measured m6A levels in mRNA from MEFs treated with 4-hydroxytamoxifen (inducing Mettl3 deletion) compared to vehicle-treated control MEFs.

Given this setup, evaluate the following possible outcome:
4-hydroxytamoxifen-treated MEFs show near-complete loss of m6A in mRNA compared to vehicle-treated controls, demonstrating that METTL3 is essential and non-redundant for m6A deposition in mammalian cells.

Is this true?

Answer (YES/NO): YES